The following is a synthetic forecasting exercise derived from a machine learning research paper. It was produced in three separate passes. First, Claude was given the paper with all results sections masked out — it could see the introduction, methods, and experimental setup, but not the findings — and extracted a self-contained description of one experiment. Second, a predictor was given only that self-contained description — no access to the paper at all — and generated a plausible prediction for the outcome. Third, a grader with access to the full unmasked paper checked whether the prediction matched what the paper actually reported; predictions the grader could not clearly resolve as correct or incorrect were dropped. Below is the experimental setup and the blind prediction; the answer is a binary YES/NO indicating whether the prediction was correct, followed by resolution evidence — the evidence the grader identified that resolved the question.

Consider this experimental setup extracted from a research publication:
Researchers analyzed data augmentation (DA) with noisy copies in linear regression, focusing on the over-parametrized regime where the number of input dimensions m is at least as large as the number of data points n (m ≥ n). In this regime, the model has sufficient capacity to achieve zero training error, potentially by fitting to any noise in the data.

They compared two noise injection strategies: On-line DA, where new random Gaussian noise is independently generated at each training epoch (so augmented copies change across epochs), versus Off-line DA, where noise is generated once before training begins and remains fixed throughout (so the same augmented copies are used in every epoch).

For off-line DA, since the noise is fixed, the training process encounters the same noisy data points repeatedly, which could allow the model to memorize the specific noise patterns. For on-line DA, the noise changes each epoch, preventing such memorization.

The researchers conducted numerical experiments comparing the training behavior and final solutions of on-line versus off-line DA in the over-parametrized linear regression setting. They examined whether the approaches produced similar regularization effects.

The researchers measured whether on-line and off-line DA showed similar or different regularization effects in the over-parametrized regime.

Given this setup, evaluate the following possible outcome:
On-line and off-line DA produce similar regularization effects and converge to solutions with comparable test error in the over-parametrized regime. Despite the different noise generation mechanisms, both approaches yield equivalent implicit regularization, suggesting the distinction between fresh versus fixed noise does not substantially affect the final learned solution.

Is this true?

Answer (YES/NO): NO